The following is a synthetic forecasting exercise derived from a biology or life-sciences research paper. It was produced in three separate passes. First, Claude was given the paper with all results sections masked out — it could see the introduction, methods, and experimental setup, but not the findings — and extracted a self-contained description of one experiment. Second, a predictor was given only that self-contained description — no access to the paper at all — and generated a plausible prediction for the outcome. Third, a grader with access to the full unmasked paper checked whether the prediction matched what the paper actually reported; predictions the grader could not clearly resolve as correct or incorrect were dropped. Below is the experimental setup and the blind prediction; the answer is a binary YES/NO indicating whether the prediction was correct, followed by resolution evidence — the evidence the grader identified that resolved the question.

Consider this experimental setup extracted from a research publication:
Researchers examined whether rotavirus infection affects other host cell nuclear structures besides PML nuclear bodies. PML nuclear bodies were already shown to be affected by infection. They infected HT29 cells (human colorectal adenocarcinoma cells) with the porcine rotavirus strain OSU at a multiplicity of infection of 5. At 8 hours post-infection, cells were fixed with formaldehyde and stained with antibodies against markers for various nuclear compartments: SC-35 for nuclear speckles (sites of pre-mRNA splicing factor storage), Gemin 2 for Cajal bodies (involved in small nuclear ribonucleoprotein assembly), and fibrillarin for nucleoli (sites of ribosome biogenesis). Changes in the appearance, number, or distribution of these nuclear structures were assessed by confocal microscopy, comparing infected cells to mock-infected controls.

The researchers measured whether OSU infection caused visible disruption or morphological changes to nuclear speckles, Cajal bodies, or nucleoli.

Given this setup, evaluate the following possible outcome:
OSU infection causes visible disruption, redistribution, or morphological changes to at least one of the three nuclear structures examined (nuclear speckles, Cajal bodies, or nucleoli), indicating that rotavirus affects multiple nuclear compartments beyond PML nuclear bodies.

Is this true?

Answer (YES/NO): NO